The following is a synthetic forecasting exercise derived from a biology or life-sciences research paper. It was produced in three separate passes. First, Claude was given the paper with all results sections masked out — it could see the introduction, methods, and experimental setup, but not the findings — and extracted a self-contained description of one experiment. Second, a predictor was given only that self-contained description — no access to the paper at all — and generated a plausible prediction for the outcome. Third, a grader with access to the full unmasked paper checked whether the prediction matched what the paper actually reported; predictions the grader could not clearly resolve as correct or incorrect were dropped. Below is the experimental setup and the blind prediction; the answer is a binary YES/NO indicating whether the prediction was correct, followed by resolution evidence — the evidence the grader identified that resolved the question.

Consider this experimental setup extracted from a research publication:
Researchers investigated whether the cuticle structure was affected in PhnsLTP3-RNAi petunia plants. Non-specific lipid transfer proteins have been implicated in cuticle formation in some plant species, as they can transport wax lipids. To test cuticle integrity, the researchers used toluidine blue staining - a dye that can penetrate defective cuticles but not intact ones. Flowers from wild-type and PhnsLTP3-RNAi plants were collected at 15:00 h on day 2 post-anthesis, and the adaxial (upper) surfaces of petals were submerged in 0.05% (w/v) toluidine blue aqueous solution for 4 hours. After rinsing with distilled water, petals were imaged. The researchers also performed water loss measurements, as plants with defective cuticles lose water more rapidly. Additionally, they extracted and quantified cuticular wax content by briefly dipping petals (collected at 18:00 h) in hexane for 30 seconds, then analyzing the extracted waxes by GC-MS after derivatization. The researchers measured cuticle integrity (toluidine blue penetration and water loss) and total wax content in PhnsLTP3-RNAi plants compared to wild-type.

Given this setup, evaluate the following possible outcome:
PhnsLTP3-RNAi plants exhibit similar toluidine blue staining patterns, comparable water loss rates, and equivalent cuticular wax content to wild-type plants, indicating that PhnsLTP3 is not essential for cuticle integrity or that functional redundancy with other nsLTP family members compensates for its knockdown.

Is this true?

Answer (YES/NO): YES